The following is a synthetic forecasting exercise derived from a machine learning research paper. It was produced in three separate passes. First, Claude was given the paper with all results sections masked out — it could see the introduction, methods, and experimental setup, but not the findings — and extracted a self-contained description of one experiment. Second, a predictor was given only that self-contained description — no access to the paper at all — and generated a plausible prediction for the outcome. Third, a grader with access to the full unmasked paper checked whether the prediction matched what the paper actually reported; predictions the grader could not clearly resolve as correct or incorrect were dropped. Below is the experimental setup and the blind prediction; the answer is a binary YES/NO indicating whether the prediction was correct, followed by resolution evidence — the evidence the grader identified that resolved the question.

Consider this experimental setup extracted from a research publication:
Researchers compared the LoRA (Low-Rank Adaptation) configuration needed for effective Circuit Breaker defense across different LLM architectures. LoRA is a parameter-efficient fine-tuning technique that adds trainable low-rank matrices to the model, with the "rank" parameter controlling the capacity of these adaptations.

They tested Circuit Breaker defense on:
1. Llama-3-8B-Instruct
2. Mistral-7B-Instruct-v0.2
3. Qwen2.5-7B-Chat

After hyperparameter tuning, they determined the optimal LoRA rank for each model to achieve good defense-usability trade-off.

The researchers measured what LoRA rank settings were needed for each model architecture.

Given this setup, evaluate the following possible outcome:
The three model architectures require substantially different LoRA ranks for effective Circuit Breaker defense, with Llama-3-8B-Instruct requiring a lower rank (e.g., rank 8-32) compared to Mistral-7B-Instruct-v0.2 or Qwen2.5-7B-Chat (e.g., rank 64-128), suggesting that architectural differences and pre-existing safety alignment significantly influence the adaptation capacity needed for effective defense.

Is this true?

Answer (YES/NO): NO